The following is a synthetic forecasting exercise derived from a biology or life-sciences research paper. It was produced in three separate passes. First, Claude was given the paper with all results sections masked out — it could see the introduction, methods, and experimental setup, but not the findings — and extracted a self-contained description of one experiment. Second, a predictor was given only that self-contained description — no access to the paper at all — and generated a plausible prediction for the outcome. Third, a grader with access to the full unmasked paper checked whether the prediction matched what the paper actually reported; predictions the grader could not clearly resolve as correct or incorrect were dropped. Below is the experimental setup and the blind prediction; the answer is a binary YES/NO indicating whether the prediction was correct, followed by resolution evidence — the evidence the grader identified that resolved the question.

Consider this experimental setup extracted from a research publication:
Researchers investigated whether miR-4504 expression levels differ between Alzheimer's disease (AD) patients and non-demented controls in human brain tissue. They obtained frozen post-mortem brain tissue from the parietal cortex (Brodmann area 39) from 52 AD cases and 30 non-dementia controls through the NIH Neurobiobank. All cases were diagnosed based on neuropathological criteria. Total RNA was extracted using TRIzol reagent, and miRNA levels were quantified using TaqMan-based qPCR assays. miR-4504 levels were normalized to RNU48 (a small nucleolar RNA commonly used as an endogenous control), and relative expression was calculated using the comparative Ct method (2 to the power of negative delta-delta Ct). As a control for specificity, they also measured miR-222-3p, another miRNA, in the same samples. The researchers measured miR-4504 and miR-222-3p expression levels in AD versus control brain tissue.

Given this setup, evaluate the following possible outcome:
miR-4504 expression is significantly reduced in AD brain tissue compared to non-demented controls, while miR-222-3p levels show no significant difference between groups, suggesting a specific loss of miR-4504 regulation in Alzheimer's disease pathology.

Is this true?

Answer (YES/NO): NO